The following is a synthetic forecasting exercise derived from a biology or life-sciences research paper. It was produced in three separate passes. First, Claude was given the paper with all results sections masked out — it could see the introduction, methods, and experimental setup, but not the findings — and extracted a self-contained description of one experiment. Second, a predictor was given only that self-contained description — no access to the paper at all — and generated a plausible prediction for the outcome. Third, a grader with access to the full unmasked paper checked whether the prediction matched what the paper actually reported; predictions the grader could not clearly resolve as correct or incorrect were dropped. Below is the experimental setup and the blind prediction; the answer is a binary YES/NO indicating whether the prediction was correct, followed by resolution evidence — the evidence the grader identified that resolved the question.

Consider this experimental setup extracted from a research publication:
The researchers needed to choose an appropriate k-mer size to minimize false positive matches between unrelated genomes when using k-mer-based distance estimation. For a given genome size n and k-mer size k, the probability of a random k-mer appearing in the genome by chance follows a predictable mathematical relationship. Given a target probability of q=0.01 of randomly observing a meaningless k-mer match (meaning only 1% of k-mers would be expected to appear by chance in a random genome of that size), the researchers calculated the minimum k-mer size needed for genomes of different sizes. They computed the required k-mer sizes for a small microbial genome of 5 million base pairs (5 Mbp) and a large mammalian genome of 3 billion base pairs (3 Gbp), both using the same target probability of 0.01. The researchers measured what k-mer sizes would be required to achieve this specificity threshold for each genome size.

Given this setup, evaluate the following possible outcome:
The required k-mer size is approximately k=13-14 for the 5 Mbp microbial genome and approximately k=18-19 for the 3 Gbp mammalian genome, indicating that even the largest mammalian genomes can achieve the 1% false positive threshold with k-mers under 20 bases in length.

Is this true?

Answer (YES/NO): YES